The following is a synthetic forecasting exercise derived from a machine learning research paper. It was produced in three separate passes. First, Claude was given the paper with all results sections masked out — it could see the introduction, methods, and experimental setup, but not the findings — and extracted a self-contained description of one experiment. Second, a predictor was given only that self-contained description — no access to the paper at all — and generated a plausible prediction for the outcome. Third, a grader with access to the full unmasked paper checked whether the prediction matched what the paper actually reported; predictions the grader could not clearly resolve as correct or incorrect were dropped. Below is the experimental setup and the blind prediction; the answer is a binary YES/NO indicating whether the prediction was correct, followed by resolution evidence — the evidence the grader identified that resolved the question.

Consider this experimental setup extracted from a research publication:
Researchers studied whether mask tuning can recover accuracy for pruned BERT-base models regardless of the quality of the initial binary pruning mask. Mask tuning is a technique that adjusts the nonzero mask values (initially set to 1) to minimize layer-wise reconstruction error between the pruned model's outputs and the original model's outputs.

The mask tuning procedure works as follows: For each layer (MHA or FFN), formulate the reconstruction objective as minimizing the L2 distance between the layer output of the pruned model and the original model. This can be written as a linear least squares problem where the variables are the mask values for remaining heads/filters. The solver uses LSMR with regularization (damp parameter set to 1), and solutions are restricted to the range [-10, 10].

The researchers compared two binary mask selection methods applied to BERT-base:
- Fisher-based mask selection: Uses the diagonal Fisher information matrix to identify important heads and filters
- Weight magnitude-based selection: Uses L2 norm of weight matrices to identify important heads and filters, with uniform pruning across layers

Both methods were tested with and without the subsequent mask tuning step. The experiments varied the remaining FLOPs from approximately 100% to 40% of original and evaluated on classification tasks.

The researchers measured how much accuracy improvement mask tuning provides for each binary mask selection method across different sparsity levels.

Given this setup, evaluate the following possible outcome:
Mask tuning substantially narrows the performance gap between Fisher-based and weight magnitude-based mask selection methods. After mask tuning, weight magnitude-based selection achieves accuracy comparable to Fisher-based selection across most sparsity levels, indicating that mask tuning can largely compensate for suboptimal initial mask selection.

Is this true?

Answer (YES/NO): NO